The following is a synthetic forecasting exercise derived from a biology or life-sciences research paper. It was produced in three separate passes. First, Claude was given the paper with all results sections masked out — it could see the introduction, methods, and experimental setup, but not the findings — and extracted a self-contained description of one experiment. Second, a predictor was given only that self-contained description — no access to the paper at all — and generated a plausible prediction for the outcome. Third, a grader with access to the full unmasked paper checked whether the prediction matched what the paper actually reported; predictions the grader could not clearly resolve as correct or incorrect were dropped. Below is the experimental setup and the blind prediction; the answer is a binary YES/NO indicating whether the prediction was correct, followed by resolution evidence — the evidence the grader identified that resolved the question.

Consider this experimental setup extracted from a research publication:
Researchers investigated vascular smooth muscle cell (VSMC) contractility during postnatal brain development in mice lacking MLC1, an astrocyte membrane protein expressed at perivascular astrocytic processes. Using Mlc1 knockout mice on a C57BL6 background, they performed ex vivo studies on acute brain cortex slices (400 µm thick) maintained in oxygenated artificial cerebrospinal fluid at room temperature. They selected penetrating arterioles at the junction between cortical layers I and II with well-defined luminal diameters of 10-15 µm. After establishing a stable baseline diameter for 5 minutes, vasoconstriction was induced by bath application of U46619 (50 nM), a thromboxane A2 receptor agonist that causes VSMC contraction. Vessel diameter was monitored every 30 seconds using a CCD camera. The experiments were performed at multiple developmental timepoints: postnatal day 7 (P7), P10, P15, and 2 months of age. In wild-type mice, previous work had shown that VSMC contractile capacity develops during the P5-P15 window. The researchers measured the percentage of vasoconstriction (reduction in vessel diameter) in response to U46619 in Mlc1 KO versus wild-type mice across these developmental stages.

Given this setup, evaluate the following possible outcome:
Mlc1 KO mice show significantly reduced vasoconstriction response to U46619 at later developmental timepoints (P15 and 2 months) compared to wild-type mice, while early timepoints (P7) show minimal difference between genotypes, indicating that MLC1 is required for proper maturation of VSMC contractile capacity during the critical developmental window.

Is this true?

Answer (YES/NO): YES